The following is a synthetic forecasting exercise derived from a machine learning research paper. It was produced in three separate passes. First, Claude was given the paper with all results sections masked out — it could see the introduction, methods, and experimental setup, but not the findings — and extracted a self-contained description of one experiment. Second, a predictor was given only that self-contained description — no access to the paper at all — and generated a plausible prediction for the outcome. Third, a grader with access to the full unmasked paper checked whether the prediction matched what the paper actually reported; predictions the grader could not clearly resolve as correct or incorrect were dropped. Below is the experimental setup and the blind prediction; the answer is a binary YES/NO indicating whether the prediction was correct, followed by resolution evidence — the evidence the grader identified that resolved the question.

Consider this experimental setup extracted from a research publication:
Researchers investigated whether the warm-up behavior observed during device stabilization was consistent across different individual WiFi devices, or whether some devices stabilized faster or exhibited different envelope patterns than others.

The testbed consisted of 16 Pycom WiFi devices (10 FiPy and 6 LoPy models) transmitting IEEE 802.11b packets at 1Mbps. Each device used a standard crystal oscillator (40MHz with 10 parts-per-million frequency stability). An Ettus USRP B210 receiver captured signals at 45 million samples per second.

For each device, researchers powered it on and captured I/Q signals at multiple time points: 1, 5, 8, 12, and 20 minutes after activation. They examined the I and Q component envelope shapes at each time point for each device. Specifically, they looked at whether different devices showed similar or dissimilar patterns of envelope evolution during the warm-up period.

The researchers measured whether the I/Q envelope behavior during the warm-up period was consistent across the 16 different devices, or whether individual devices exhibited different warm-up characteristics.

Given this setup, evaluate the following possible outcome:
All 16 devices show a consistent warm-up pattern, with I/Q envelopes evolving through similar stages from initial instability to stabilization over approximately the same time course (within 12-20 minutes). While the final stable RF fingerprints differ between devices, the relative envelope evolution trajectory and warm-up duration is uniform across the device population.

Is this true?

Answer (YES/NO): YES